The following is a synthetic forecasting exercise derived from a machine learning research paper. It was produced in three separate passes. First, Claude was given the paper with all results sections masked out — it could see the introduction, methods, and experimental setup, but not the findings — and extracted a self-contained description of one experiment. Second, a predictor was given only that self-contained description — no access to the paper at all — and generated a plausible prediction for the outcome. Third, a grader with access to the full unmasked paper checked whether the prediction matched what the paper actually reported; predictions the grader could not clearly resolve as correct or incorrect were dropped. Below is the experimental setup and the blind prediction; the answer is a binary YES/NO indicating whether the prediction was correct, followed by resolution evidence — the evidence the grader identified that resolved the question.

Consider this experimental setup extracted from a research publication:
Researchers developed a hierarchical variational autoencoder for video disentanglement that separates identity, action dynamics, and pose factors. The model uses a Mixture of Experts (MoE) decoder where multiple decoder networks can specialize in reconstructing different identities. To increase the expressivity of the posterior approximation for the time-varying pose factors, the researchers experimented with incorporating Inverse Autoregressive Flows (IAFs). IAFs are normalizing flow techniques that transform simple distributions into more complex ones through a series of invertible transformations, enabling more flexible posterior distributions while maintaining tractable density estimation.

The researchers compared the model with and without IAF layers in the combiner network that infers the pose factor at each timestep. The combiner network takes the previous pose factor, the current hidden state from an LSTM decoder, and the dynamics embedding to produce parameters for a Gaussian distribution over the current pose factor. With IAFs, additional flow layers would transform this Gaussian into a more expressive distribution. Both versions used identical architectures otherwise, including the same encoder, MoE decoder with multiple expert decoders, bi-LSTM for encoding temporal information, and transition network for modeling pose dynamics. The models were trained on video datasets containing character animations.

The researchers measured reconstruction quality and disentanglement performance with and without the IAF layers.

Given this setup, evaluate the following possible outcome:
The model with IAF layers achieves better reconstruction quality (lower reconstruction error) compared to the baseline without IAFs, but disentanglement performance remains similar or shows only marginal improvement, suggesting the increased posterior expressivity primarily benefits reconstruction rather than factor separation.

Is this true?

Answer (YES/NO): NO